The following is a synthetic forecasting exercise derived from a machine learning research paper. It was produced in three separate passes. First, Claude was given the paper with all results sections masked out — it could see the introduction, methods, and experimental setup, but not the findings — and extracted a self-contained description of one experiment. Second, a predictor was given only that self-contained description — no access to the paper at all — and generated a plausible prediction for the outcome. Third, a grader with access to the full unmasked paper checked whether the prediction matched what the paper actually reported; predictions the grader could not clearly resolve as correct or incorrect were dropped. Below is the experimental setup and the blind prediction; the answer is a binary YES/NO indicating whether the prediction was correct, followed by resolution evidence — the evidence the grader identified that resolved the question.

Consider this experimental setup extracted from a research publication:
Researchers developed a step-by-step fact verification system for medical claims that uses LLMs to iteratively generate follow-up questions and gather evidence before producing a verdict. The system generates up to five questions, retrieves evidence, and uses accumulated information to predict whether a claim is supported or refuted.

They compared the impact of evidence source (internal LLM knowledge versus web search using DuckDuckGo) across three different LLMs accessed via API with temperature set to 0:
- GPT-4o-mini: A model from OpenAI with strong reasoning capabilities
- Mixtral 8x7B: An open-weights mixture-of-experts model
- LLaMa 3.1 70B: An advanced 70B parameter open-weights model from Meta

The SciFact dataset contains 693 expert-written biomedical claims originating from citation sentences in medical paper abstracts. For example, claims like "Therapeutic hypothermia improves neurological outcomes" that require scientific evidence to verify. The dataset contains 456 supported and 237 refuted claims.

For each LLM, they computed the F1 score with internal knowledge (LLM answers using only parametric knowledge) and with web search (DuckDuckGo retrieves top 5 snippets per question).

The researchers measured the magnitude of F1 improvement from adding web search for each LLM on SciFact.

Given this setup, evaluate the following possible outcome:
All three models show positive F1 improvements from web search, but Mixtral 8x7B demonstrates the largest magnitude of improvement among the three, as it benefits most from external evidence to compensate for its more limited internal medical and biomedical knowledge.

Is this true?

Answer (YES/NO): NO